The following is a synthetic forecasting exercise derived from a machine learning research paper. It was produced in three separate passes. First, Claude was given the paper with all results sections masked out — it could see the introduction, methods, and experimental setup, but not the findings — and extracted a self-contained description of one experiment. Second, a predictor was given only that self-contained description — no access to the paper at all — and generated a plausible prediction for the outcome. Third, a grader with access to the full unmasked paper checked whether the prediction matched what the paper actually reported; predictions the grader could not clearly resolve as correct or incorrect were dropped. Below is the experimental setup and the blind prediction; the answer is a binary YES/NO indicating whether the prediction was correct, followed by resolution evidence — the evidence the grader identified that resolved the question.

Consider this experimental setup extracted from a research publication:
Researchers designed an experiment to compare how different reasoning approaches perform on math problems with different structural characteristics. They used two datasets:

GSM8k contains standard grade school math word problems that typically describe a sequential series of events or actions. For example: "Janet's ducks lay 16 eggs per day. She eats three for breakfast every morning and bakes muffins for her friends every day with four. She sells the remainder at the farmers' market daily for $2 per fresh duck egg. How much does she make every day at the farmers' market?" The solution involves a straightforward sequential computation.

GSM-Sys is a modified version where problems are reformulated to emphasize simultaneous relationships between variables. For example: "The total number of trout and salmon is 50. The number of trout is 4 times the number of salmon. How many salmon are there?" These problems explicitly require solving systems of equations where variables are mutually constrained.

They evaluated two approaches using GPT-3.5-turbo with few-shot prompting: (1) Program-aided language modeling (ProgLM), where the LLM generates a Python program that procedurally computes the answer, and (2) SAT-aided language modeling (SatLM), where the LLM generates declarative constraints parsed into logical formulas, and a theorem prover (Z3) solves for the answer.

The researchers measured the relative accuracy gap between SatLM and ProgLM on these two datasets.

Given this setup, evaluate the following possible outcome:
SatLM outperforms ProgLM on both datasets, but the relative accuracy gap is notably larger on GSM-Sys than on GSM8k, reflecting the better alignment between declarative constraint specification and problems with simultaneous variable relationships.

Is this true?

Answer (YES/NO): NO